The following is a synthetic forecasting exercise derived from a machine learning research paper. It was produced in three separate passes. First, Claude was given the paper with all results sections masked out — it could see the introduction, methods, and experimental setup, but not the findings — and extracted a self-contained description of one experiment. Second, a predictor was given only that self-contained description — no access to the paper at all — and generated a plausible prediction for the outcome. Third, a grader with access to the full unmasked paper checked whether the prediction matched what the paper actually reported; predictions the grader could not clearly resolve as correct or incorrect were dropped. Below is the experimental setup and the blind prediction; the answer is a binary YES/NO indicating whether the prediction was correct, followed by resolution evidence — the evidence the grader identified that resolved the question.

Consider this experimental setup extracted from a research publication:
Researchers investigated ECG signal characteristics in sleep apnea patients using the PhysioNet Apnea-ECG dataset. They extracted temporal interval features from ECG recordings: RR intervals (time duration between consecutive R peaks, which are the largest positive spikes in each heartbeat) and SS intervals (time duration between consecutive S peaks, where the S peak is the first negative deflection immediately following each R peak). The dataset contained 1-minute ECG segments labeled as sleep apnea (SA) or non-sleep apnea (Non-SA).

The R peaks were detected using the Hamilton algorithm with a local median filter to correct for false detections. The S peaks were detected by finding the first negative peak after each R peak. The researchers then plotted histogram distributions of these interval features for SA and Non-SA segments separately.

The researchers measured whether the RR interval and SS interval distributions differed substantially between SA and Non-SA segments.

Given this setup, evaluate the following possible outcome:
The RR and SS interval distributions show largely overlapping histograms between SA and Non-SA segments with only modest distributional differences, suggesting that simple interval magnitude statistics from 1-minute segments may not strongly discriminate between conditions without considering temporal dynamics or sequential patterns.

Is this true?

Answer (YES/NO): YES